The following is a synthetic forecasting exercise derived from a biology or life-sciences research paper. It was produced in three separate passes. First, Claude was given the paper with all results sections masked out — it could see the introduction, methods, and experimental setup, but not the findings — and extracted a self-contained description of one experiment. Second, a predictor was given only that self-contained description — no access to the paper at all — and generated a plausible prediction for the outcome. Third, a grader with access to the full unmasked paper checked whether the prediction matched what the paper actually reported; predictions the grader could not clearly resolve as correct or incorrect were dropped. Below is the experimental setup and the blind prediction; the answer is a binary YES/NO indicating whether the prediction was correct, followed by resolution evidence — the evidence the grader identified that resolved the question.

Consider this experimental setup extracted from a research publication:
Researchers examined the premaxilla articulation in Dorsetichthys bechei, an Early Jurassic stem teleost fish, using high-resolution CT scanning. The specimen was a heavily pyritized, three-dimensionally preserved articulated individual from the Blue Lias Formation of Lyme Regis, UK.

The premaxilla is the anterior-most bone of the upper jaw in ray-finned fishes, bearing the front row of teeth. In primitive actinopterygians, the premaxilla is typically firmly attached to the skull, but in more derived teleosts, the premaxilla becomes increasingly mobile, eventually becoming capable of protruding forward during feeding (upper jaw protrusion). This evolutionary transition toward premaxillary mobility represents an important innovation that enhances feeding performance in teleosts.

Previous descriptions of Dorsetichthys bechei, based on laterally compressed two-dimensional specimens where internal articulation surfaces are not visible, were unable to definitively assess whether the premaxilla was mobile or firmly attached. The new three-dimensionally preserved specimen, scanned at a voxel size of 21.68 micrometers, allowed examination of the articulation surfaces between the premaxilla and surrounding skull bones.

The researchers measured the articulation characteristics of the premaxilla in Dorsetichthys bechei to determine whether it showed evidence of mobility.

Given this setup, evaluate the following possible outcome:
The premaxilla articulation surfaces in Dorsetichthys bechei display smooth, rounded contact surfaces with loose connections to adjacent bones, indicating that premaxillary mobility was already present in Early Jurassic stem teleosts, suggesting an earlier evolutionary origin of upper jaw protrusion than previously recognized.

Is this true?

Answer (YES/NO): NO